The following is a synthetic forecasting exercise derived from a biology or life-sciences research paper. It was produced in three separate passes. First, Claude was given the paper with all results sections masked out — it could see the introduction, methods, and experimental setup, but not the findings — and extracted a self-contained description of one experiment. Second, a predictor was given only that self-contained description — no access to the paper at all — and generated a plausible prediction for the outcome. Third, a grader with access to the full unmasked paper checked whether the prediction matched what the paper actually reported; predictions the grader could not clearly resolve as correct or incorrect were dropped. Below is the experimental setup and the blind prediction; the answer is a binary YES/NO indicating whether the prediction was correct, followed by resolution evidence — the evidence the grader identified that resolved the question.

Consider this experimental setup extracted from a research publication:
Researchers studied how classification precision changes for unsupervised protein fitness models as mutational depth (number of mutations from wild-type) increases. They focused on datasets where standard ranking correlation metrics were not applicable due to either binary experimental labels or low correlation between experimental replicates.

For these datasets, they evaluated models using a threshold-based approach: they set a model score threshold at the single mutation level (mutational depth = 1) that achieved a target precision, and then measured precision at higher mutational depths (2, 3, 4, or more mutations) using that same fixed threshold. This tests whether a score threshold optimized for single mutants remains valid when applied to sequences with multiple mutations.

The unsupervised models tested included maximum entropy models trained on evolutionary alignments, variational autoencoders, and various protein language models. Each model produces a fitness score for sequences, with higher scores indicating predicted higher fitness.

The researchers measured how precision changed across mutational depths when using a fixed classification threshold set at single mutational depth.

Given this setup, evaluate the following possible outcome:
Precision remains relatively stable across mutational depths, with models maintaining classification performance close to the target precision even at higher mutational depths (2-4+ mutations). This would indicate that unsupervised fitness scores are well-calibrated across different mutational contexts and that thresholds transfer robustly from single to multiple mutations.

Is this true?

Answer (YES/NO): NO